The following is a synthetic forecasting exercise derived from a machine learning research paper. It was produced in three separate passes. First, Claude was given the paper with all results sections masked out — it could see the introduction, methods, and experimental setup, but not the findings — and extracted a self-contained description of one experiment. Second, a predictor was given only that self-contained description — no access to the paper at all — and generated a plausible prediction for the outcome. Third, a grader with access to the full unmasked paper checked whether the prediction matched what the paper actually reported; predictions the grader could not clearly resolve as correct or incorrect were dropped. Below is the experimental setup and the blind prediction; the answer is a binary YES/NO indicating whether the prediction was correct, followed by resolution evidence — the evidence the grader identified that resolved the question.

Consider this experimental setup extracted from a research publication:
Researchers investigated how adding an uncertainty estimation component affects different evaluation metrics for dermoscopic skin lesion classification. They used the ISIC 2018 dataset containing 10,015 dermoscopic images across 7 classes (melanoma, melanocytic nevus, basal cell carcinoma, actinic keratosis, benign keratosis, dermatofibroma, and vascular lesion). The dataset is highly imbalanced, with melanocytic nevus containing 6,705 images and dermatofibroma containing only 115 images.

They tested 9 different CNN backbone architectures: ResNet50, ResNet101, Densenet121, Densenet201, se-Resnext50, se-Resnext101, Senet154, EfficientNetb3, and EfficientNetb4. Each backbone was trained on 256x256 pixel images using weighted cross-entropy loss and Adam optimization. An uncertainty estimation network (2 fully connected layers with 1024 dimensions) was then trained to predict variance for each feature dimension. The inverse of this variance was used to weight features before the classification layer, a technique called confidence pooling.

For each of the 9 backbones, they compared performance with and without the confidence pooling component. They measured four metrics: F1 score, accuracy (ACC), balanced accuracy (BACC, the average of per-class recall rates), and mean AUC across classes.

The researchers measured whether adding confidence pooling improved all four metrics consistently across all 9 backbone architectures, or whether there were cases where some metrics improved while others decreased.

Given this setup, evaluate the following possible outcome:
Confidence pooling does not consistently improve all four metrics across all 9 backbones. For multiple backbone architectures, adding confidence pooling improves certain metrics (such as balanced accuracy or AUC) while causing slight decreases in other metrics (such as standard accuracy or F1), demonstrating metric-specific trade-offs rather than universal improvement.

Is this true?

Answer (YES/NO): NO